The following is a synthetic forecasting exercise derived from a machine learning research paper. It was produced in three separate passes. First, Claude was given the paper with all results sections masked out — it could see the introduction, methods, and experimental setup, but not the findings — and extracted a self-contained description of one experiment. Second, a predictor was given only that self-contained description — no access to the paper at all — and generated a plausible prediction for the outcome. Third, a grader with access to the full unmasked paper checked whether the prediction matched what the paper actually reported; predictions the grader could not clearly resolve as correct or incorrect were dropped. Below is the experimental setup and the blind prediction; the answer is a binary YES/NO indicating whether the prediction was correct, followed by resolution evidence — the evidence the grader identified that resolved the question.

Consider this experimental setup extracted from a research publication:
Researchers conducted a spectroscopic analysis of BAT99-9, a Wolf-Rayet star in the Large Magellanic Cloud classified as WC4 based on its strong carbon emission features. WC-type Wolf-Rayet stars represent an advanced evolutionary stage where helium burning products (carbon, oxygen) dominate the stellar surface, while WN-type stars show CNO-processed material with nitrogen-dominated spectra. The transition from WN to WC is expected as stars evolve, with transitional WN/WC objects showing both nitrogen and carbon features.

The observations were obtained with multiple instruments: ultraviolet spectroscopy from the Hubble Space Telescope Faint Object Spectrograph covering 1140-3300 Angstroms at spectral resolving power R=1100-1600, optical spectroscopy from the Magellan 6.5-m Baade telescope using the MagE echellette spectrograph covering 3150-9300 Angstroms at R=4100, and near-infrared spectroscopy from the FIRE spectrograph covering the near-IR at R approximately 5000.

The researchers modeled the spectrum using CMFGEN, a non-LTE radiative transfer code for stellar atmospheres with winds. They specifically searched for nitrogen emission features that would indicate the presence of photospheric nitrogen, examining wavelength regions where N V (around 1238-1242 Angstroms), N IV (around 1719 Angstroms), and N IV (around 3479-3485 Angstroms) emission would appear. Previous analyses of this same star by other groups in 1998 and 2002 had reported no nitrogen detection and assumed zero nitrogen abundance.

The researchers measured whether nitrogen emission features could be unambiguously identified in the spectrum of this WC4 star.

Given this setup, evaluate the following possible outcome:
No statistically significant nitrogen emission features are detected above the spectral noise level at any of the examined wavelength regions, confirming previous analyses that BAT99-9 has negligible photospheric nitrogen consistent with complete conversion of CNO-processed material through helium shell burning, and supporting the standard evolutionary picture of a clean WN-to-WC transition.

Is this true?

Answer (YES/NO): NO